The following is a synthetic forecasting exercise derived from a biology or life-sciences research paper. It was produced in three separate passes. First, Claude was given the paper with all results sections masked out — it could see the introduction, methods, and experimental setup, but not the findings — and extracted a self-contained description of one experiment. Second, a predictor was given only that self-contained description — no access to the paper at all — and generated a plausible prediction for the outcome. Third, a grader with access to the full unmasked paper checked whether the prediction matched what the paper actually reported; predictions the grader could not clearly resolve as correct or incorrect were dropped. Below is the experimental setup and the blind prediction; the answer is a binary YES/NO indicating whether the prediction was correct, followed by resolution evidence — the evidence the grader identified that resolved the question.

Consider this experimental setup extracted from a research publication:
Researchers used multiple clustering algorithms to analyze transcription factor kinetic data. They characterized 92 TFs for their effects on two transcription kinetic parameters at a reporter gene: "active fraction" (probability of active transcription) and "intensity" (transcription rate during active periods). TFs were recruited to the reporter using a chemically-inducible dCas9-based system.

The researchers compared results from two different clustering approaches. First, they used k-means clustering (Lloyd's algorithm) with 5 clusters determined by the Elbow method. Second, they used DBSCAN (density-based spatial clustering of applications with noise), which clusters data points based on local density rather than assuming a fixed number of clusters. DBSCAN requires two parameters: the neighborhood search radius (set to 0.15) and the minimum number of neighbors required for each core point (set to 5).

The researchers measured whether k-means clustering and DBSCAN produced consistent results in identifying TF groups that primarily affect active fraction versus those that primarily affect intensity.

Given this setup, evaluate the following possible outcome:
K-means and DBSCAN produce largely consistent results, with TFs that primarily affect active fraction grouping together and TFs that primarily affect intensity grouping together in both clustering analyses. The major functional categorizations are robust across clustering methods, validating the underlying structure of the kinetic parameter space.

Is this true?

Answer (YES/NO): YES